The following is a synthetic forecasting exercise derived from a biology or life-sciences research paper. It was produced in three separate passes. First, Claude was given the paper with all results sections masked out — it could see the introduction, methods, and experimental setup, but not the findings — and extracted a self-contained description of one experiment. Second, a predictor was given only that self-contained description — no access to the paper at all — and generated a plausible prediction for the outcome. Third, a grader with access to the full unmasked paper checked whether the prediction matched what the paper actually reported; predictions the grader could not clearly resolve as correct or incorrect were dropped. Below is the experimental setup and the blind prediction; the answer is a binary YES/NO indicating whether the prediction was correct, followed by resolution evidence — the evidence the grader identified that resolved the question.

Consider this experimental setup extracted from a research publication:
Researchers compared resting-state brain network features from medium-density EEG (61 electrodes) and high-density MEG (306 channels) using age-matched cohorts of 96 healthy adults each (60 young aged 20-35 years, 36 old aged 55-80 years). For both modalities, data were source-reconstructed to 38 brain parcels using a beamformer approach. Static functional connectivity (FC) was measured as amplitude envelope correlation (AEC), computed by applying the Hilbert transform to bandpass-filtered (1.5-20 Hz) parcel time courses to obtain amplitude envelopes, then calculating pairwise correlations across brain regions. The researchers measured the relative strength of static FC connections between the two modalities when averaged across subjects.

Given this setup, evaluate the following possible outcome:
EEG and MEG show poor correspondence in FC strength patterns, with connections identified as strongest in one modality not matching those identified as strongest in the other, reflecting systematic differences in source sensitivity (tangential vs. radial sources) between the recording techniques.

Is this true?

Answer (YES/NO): NO